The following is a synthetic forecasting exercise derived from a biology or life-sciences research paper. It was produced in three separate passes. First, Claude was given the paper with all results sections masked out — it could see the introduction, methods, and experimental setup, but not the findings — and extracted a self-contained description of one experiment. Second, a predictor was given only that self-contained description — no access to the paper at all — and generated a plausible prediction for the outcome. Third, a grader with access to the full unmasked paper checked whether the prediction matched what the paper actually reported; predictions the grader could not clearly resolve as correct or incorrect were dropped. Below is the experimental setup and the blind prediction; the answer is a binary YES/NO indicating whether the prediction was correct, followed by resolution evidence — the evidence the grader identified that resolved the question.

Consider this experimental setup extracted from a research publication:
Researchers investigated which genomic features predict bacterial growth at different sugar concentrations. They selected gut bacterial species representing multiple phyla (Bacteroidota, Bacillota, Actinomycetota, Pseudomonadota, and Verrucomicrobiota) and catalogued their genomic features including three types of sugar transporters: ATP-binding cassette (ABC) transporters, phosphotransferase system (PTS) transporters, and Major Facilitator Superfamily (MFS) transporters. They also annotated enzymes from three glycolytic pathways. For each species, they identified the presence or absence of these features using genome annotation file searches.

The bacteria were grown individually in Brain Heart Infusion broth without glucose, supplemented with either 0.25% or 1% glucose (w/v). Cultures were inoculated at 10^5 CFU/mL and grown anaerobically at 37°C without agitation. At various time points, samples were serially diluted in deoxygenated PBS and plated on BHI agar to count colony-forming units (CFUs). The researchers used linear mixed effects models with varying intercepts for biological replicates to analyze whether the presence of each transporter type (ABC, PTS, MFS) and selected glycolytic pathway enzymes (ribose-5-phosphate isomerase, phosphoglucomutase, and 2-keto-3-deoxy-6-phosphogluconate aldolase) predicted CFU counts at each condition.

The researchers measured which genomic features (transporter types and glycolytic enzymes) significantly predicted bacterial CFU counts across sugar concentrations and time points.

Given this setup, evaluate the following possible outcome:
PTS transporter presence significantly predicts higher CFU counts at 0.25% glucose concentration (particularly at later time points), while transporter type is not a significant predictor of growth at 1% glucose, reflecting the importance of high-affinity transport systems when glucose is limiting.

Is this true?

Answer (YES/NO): NO